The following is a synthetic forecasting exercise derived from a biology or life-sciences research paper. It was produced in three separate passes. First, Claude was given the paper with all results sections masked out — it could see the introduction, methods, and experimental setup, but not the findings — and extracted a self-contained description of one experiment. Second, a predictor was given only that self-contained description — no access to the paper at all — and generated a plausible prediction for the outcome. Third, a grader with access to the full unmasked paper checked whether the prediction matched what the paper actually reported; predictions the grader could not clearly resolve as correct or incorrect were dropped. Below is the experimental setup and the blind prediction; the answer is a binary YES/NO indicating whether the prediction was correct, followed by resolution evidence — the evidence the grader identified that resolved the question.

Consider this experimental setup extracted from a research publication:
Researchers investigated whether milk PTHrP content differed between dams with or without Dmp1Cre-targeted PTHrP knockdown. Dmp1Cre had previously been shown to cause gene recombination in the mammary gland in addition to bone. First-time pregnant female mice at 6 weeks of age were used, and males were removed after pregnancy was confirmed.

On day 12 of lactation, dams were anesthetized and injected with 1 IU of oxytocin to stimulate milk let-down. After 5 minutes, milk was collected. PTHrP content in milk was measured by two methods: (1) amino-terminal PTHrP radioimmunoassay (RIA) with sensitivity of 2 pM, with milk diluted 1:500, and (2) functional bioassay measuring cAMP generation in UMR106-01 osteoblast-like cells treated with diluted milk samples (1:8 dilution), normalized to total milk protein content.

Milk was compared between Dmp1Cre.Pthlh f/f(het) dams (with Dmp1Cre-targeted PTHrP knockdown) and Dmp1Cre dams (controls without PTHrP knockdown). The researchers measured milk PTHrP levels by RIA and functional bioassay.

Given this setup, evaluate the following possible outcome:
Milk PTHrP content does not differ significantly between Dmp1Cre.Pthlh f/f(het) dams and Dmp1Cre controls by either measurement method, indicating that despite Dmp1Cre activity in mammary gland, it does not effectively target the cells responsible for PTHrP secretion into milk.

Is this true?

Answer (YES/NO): YES